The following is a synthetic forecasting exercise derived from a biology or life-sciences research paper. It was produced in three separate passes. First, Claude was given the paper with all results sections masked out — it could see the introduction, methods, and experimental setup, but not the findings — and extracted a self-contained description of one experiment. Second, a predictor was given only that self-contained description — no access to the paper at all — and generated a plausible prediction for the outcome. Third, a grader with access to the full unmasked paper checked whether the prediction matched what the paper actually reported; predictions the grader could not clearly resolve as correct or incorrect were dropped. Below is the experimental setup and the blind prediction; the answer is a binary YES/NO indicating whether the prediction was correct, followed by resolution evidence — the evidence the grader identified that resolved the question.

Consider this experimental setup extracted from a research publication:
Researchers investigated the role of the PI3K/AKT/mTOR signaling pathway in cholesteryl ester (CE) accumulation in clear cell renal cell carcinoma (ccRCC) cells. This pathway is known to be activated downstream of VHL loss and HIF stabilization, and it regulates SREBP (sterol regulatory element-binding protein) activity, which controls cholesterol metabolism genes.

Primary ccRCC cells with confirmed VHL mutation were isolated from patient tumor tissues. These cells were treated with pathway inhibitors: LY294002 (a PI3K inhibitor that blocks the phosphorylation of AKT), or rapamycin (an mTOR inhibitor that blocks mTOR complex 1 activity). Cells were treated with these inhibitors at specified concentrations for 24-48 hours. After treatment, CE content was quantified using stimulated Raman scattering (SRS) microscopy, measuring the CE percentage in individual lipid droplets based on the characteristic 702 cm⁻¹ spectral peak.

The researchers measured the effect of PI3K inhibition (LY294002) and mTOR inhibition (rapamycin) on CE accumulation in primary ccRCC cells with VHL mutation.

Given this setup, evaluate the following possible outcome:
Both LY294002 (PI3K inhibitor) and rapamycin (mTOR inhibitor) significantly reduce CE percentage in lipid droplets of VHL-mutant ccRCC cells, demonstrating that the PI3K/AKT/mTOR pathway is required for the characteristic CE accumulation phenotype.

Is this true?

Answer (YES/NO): NO